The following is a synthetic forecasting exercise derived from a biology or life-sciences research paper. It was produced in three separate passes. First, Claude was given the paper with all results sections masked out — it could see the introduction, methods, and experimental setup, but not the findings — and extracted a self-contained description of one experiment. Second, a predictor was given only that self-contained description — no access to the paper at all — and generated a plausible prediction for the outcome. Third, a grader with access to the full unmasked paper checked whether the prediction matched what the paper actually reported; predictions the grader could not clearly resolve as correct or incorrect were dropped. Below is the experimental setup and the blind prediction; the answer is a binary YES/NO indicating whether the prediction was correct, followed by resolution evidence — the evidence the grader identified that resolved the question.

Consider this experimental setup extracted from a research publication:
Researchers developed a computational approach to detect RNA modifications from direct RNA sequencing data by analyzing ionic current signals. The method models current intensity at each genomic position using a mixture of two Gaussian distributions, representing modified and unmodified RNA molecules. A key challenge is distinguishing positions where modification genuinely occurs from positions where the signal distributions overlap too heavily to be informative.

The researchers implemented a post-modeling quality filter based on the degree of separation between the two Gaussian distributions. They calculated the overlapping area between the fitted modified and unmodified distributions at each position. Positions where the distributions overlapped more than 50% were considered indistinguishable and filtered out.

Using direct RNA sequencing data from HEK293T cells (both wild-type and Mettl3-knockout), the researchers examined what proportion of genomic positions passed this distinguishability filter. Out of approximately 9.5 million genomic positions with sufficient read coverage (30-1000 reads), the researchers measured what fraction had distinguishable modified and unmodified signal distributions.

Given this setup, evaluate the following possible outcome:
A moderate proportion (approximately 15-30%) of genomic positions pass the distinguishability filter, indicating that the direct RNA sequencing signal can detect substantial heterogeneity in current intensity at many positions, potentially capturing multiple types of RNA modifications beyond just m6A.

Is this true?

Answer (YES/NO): NO